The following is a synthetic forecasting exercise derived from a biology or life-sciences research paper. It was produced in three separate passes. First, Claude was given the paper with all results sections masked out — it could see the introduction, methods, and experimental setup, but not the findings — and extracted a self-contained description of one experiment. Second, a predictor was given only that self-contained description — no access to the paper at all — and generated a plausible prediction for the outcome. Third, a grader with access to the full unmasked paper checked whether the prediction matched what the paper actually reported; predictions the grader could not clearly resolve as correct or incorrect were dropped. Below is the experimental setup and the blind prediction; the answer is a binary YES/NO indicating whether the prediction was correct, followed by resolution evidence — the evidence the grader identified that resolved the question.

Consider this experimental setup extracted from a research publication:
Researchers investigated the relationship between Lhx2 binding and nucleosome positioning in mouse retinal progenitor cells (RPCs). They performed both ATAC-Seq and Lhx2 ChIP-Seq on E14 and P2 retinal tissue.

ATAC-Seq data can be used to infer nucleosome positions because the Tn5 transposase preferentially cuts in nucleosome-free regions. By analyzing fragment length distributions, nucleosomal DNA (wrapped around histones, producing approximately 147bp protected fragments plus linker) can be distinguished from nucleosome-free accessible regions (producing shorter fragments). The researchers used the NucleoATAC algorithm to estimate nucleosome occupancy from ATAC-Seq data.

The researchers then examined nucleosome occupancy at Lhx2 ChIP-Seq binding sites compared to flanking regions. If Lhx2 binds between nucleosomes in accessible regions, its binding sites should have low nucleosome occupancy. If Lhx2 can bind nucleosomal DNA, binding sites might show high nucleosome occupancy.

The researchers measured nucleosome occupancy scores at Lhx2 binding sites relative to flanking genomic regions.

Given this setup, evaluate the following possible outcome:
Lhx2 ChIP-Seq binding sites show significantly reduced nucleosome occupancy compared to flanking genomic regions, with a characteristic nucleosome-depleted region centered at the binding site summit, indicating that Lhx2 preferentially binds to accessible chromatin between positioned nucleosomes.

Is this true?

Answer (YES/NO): NO